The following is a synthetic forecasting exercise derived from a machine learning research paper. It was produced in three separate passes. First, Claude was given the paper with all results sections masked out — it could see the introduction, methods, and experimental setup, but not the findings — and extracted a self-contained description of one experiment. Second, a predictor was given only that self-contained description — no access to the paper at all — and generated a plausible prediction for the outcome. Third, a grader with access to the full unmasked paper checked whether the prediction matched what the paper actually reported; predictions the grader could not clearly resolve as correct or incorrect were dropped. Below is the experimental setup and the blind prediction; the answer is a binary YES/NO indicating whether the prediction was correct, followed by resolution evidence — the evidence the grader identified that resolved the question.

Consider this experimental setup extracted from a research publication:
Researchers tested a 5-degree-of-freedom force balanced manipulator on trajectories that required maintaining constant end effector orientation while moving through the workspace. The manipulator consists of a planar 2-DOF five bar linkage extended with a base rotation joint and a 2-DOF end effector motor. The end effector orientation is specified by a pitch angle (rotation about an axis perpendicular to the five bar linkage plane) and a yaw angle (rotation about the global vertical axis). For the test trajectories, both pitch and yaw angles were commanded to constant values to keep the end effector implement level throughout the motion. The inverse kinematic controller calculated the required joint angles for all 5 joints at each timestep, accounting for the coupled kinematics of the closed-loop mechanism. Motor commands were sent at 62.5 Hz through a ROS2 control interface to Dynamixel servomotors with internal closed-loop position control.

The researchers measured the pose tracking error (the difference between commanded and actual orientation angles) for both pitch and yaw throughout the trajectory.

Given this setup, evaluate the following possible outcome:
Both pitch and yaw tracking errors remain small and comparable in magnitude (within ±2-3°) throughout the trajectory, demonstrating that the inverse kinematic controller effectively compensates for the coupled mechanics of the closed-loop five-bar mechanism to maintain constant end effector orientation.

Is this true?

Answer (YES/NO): NO